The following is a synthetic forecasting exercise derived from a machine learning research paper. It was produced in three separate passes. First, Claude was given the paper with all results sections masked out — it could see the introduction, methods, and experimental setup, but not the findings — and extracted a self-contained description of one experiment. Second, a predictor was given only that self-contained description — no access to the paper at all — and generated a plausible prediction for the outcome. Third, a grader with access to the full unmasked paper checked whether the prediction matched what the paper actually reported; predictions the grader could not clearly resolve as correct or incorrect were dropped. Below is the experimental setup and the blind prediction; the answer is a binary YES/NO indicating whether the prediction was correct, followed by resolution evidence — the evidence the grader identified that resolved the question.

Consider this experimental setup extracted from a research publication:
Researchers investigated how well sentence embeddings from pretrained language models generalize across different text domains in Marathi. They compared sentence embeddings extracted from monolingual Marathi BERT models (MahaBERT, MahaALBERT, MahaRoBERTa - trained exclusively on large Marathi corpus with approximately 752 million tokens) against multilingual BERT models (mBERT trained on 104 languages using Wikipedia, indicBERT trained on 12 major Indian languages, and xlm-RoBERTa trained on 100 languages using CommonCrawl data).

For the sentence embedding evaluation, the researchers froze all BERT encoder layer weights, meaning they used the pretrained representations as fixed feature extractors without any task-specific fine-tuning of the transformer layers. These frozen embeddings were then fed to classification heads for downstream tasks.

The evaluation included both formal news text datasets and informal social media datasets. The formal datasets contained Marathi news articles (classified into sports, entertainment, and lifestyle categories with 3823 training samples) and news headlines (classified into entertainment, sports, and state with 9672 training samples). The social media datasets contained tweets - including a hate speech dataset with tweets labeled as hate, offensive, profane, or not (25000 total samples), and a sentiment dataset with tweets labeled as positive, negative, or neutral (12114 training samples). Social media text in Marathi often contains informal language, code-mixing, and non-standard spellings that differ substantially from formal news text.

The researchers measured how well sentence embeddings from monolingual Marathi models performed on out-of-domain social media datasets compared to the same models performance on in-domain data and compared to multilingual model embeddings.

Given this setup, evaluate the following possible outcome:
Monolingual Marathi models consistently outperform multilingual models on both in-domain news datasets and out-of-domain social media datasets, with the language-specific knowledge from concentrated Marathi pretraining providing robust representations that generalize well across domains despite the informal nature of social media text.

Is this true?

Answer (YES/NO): NO